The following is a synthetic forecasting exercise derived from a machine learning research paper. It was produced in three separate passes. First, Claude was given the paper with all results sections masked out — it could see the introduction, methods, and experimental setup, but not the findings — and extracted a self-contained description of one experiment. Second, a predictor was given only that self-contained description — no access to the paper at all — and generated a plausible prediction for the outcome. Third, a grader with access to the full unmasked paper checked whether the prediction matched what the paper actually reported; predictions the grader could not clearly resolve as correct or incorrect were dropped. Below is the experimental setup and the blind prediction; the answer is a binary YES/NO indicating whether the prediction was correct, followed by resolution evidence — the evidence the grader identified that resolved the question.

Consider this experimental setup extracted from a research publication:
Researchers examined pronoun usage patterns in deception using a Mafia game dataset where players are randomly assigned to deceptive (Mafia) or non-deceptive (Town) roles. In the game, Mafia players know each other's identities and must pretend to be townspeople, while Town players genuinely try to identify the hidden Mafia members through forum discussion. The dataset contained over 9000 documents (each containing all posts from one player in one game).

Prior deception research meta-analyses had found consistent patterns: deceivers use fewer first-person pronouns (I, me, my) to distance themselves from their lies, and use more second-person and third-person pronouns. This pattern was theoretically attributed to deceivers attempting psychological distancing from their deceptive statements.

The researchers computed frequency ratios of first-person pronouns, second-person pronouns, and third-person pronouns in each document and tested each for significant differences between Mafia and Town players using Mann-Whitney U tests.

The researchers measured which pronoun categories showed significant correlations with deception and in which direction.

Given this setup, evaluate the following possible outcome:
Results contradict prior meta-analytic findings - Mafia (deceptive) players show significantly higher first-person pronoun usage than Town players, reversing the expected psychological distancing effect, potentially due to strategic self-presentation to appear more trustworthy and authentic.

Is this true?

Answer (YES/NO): NO